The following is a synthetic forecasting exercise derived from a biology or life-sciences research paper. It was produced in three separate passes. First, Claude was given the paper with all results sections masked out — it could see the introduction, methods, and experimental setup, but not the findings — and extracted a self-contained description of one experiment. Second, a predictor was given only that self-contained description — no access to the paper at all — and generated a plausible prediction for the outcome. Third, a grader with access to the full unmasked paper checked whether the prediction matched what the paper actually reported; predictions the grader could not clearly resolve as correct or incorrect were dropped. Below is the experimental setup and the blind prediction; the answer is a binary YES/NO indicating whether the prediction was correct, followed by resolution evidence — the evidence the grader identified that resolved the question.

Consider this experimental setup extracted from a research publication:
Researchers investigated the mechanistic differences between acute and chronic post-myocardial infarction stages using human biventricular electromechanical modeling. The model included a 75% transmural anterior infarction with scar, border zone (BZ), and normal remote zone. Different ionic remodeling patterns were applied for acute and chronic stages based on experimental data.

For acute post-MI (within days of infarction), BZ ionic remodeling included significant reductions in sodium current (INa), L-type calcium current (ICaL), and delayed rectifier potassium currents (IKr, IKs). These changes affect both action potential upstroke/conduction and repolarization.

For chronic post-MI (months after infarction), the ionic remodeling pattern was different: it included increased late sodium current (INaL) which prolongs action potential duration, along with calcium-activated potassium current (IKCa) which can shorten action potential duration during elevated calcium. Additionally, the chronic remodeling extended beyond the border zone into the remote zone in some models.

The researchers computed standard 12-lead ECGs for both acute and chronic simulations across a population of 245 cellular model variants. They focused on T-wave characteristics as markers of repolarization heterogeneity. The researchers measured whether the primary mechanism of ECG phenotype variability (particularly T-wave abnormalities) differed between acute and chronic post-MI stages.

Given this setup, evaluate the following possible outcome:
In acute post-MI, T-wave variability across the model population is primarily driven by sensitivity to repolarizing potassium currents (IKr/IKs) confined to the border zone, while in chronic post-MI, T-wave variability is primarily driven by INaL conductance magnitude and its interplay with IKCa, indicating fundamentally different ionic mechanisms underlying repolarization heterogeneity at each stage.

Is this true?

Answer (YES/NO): NO